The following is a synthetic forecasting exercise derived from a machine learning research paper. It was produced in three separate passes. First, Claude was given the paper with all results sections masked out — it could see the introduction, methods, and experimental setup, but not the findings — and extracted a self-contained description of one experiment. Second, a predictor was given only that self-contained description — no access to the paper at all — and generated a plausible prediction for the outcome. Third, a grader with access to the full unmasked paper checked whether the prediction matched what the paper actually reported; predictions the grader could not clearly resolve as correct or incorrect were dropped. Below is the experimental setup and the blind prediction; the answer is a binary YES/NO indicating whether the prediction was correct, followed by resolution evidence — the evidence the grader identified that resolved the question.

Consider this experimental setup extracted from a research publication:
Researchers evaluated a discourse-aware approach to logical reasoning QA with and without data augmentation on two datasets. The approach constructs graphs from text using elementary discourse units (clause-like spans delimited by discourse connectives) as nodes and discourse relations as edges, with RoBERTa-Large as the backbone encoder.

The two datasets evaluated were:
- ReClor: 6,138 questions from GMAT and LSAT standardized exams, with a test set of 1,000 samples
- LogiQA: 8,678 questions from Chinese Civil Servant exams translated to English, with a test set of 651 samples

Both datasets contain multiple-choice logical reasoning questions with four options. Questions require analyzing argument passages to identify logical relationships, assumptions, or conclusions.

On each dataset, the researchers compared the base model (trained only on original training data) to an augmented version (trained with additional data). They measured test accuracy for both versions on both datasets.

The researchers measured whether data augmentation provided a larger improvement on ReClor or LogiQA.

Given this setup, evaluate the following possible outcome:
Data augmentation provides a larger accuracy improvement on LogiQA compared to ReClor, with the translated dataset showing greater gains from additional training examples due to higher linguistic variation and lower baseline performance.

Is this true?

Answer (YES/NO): YES